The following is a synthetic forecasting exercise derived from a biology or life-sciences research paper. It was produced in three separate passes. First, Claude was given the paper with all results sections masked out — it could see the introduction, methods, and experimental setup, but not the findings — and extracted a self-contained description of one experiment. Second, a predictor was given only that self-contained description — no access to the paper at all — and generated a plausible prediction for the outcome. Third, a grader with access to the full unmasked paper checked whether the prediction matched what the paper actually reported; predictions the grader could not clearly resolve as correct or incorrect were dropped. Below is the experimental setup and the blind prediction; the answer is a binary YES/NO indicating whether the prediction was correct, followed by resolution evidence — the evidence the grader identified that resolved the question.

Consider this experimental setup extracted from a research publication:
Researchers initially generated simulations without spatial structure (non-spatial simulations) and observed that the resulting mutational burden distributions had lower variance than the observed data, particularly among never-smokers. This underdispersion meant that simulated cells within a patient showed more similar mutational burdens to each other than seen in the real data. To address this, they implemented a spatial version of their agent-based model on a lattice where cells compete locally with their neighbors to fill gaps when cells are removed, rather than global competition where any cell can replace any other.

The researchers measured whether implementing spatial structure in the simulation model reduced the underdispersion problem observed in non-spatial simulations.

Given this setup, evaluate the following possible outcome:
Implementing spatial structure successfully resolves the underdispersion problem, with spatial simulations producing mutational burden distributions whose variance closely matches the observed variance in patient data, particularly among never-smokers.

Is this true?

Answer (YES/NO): NO